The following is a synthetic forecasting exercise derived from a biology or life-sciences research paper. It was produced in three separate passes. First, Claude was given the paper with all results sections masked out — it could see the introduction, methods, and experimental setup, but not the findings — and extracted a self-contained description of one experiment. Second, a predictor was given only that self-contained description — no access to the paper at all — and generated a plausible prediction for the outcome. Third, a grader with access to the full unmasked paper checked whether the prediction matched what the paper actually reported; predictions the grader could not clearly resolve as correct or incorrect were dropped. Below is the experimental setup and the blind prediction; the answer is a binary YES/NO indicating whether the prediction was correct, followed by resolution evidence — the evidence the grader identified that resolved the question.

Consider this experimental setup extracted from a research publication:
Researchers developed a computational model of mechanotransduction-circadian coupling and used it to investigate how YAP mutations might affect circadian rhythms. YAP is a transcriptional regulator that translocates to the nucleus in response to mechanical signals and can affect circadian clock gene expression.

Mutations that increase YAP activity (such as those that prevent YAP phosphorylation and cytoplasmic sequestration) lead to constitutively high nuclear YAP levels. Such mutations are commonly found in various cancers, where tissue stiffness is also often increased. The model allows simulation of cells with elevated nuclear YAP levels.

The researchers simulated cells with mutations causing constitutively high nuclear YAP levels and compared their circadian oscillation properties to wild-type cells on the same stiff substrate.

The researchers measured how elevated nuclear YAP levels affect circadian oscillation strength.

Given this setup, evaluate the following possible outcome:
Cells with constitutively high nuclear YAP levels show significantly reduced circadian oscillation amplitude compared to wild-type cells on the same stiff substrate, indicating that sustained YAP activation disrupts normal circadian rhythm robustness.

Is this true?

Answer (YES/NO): YES